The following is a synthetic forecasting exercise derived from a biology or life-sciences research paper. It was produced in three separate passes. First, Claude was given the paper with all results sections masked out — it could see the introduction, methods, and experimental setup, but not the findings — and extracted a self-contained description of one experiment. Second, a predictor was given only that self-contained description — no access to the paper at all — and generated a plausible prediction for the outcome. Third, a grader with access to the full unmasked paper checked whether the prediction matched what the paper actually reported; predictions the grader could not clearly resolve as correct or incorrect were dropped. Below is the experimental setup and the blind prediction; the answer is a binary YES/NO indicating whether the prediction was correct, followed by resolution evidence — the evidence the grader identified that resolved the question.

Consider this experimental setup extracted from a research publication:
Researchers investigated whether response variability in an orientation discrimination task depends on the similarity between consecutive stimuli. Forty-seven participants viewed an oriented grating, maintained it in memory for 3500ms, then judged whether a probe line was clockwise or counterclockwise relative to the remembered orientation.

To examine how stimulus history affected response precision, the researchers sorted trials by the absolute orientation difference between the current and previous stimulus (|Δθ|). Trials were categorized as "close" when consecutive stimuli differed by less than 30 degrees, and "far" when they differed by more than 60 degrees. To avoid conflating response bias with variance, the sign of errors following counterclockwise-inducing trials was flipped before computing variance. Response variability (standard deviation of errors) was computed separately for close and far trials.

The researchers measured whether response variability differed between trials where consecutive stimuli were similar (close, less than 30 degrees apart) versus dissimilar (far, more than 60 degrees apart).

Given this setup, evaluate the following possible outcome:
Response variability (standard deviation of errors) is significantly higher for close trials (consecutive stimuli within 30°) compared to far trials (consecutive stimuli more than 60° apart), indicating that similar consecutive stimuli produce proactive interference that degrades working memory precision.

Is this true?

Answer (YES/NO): NO